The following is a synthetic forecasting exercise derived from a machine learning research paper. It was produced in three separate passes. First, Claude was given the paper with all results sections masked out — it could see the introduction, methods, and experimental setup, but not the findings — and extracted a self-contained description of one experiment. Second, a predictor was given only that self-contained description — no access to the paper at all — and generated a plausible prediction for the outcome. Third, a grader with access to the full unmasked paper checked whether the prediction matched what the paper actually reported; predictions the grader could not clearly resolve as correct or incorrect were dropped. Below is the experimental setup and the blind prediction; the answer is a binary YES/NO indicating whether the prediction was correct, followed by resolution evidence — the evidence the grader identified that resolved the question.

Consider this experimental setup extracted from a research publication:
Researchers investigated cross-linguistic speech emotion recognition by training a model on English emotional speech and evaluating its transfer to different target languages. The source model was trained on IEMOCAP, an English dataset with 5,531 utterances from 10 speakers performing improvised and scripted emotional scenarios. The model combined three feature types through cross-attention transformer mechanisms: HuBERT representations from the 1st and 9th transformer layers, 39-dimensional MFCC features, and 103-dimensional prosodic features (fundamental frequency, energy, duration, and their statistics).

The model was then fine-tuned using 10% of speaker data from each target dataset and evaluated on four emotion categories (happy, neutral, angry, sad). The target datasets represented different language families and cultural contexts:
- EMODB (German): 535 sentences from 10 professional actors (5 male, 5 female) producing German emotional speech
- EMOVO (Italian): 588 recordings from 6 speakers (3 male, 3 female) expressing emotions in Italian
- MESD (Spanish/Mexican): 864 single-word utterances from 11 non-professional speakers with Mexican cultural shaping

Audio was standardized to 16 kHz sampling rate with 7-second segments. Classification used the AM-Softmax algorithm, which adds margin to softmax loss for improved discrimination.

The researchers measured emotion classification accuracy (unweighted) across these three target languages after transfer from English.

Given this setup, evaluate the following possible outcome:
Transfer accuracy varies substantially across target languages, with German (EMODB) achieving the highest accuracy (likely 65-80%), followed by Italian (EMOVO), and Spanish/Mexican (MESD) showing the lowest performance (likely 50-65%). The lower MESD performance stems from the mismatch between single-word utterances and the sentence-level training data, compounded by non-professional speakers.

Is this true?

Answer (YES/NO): NO